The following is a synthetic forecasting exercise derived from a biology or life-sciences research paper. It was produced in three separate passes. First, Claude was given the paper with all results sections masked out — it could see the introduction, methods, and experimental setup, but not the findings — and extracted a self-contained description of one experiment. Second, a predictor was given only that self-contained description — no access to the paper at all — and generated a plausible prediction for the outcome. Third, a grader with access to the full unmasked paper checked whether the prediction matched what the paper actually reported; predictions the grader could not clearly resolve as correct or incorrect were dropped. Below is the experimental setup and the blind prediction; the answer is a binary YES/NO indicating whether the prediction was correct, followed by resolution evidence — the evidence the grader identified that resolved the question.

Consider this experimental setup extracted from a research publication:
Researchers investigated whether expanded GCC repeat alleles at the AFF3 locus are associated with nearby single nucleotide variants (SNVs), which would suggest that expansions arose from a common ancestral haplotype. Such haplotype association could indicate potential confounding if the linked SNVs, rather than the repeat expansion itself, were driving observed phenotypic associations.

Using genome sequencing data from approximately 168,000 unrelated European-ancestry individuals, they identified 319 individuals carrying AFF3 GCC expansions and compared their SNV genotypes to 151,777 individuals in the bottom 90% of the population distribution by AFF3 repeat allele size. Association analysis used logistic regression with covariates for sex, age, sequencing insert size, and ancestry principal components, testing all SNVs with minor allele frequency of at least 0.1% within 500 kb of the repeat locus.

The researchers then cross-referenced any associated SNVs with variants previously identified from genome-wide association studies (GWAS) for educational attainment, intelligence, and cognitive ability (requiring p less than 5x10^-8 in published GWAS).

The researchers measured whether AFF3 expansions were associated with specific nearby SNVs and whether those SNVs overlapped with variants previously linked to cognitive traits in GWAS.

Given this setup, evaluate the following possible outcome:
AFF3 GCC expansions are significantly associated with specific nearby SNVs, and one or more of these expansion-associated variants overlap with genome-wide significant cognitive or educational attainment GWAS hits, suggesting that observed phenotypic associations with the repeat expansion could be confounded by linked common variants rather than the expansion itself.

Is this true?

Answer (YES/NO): NO